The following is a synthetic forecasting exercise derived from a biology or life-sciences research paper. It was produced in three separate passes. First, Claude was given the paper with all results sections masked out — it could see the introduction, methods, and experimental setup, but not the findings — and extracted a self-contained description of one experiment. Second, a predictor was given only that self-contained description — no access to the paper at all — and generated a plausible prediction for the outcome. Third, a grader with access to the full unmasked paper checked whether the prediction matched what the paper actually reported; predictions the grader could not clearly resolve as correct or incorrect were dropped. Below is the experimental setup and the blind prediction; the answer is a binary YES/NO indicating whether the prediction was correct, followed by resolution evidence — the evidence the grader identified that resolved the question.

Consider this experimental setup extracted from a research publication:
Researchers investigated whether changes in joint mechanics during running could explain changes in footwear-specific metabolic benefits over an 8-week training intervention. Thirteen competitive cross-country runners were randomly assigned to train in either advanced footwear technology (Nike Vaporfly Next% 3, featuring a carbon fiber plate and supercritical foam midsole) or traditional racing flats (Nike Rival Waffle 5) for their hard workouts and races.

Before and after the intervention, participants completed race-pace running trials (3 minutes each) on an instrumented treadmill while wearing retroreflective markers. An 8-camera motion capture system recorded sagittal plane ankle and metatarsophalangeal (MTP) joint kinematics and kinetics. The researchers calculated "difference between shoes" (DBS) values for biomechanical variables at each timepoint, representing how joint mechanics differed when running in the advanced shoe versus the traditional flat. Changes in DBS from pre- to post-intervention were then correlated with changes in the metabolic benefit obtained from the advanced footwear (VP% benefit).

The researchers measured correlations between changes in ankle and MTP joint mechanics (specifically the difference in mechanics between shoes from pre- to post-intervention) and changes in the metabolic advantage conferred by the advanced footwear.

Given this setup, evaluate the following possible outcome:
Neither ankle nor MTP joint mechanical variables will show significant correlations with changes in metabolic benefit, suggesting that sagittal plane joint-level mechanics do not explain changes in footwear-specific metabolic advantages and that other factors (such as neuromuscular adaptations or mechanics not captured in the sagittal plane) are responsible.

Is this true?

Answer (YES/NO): NO